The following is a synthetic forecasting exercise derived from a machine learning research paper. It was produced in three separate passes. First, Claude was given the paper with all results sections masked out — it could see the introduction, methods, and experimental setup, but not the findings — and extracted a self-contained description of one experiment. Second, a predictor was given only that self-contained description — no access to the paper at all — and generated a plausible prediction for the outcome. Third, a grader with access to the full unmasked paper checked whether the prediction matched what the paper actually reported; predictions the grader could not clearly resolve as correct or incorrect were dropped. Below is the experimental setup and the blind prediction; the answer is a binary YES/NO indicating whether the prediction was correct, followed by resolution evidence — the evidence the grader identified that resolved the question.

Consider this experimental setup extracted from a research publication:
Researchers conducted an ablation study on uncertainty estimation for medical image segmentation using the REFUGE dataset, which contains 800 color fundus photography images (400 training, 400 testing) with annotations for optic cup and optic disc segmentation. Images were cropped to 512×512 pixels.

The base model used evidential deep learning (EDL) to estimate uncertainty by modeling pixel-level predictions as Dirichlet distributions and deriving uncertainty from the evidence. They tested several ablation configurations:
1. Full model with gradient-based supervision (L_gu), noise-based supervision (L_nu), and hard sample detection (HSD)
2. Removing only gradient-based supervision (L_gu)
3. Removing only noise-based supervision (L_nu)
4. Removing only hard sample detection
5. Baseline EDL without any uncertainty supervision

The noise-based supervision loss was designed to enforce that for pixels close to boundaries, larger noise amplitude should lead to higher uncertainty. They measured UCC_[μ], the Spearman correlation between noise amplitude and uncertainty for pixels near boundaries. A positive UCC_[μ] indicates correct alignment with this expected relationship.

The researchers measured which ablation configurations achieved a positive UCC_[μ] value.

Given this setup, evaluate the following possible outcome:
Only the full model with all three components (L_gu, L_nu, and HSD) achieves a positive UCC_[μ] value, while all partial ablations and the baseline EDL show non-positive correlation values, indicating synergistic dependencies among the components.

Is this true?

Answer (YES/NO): NO